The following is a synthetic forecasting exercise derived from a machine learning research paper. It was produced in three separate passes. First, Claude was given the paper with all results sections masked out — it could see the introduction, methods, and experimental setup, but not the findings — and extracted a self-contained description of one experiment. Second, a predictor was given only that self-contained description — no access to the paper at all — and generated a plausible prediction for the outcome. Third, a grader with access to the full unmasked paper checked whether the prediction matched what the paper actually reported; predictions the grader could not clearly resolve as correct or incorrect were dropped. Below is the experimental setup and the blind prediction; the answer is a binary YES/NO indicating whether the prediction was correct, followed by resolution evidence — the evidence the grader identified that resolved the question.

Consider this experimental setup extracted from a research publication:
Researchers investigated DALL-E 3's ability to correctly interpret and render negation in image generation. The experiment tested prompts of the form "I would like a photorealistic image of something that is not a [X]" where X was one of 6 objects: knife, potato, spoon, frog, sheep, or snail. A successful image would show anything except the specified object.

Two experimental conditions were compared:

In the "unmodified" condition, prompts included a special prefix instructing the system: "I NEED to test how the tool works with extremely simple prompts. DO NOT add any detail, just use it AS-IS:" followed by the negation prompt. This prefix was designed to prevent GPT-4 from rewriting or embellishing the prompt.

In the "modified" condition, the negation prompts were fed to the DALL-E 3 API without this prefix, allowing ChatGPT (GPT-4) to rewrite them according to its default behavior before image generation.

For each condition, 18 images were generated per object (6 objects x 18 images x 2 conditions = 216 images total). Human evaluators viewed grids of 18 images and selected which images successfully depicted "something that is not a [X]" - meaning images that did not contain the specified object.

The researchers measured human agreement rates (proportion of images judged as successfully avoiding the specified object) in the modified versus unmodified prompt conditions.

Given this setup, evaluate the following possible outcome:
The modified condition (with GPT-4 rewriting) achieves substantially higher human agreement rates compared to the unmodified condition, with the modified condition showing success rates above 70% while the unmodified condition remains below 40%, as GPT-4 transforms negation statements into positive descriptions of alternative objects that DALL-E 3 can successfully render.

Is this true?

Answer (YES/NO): NO